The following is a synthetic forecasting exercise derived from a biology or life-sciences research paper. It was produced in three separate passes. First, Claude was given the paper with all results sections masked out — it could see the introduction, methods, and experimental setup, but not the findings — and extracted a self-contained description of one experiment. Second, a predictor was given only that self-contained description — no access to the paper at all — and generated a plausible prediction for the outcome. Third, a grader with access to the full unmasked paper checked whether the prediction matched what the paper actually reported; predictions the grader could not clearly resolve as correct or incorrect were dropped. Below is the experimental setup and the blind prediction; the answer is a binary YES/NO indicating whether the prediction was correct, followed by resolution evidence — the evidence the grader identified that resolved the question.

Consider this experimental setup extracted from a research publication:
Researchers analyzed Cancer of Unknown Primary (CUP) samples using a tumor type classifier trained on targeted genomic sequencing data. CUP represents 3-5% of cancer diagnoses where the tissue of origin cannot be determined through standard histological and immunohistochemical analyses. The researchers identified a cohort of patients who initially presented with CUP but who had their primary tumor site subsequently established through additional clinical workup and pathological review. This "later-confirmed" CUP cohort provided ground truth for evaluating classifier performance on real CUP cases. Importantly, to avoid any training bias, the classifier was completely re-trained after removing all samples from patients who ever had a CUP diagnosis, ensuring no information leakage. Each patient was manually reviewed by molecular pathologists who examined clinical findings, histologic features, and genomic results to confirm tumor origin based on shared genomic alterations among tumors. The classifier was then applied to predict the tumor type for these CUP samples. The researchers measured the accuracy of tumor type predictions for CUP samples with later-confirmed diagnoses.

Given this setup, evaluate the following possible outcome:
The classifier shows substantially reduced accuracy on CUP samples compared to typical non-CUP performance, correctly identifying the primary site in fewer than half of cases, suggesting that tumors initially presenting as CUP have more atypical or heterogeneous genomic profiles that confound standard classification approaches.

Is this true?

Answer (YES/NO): NO